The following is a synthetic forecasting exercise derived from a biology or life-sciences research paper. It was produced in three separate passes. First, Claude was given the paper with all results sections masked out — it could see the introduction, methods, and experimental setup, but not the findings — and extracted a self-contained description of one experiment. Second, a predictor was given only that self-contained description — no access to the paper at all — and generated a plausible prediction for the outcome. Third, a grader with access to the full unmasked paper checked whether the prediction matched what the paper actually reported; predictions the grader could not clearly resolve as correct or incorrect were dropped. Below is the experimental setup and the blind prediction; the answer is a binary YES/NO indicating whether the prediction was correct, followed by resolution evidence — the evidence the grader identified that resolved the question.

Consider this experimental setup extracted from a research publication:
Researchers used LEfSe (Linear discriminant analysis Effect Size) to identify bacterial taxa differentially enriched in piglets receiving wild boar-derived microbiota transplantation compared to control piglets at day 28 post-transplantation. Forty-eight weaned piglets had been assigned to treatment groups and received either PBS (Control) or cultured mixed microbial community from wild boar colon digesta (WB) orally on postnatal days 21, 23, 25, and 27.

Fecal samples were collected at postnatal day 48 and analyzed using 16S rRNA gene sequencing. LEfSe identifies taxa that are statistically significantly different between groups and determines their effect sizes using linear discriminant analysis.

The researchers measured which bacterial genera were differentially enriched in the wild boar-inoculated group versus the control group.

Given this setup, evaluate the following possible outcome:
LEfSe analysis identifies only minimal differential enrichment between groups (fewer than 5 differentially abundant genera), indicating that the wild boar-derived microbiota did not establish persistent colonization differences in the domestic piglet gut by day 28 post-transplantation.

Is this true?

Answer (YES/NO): NO